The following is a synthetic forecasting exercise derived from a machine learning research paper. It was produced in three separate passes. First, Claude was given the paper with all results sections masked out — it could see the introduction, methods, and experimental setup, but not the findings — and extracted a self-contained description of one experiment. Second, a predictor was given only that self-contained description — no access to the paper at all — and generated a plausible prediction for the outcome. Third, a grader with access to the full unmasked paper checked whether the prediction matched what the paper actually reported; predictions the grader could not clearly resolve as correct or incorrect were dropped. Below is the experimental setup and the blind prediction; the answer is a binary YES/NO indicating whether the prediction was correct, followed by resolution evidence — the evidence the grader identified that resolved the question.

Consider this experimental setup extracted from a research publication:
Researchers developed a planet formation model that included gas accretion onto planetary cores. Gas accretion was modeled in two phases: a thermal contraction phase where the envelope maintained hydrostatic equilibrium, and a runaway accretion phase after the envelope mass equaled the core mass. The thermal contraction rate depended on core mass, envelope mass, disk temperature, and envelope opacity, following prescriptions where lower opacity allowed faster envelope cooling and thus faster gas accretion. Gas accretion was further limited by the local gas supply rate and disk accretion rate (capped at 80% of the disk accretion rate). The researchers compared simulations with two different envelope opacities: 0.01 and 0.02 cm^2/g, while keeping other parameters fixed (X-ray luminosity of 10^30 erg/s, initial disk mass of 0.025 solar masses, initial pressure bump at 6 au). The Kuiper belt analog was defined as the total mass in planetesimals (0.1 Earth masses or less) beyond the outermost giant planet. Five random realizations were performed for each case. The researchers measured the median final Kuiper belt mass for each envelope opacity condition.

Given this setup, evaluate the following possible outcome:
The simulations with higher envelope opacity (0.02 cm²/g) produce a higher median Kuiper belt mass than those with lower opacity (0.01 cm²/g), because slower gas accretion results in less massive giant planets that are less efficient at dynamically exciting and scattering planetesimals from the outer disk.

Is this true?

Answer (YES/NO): NO